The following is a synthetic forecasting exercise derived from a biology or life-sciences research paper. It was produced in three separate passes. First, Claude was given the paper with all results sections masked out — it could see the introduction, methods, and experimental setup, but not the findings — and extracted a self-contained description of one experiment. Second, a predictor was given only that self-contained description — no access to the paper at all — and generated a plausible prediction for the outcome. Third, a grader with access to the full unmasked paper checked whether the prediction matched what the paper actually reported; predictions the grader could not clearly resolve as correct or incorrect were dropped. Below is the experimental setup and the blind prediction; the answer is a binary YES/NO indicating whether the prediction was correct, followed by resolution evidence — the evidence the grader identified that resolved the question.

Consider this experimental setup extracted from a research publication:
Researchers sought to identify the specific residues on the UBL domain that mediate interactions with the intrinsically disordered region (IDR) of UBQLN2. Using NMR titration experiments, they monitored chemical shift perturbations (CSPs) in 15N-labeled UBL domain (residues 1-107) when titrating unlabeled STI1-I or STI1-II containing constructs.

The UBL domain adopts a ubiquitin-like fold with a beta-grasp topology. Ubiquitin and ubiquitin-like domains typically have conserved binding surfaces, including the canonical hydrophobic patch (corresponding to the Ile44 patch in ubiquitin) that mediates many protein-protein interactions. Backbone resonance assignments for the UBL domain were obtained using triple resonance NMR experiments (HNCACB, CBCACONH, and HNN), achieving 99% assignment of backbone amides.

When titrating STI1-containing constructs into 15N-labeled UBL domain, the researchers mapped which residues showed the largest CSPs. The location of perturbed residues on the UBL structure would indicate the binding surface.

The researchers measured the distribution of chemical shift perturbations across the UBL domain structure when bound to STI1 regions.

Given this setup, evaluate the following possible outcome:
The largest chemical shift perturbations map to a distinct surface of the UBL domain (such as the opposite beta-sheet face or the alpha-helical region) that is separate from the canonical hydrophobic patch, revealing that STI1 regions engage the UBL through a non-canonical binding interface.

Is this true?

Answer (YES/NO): NO